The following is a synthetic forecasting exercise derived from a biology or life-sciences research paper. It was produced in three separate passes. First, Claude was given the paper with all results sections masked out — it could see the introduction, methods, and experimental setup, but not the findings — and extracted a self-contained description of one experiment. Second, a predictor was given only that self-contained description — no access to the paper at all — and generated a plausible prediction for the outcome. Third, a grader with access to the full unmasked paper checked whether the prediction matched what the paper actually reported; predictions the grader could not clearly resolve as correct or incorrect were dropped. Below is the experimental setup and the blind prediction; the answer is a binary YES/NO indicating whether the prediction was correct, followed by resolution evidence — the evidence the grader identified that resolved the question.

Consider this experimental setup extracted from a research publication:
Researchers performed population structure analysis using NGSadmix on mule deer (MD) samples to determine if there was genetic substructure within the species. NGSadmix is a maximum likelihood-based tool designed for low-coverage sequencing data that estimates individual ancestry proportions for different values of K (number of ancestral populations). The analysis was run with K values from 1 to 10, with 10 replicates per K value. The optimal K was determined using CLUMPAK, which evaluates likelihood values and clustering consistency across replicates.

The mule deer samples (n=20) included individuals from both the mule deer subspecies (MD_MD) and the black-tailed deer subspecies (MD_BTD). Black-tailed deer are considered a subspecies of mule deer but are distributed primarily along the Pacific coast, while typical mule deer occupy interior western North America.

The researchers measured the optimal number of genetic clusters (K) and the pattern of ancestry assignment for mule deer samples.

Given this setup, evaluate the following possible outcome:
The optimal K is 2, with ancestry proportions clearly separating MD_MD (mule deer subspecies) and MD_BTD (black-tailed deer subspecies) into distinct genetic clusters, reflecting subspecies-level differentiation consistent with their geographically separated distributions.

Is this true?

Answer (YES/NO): YES